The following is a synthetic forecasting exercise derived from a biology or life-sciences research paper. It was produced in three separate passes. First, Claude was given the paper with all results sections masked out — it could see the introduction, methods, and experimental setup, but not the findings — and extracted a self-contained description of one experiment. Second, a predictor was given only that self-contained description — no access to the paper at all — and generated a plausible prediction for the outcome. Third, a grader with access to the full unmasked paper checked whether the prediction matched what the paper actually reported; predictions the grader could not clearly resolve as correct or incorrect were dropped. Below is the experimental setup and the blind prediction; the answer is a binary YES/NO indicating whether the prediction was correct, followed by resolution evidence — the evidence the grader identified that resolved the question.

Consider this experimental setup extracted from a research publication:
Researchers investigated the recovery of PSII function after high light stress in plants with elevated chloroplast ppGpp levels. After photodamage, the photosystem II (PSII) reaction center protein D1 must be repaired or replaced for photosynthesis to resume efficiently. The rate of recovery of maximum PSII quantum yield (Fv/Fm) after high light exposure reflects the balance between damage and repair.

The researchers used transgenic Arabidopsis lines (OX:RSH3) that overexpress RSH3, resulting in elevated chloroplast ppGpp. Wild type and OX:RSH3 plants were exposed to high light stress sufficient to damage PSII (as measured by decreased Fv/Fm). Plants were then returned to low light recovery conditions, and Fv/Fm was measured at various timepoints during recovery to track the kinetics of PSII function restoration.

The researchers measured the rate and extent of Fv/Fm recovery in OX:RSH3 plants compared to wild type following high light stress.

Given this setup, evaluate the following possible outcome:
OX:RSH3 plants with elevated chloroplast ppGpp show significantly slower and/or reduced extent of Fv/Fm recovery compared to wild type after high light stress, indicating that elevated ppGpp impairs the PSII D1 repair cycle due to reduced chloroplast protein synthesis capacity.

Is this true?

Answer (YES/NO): NO